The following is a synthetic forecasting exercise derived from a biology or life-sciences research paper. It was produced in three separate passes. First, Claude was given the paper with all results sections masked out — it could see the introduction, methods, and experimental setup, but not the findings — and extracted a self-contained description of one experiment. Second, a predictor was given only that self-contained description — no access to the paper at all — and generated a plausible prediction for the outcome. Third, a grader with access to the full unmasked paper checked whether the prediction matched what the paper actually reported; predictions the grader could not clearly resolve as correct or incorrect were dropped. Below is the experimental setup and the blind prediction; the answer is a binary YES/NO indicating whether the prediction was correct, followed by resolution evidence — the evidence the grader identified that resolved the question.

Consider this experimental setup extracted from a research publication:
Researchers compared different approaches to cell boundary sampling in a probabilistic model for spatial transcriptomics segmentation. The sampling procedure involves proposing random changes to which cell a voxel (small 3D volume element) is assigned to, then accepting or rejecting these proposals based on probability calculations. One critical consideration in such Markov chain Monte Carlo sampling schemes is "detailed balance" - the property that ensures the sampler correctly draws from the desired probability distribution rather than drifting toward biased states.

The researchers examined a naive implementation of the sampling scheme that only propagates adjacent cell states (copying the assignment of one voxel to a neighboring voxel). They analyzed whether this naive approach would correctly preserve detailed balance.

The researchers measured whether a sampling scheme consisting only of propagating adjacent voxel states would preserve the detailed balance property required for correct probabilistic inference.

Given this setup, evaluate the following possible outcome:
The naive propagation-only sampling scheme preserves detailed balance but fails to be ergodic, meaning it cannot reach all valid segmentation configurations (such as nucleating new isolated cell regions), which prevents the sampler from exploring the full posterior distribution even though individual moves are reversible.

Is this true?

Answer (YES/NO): NO